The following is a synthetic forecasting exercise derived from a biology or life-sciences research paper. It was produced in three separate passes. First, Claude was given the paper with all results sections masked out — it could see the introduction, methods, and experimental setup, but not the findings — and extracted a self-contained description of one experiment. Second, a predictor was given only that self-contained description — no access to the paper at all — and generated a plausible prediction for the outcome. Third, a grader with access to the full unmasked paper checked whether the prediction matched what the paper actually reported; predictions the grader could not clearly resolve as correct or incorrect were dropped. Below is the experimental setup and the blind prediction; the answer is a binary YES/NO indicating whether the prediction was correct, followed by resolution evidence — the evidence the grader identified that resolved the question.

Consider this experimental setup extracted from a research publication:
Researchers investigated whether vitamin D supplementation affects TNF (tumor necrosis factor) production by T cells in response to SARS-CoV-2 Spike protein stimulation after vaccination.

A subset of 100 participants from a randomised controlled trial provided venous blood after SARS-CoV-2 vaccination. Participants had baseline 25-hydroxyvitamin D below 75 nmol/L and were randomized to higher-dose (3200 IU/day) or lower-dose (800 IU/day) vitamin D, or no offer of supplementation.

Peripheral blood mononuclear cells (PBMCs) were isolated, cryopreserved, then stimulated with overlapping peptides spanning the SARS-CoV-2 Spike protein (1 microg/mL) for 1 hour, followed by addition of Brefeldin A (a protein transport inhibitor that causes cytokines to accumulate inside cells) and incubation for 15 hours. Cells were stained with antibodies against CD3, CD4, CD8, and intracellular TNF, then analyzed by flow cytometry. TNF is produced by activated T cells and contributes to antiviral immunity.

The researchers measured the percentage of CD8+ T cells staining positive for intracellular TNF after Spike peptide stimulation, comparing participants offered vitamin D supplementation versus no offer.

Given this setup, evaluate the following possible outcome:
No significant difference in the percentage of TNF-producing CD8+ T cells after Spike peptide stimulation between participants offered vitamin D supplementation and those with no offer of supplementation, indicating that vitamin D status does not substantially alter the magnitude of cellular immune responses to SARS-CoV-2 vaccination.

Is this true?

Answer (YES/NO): YES